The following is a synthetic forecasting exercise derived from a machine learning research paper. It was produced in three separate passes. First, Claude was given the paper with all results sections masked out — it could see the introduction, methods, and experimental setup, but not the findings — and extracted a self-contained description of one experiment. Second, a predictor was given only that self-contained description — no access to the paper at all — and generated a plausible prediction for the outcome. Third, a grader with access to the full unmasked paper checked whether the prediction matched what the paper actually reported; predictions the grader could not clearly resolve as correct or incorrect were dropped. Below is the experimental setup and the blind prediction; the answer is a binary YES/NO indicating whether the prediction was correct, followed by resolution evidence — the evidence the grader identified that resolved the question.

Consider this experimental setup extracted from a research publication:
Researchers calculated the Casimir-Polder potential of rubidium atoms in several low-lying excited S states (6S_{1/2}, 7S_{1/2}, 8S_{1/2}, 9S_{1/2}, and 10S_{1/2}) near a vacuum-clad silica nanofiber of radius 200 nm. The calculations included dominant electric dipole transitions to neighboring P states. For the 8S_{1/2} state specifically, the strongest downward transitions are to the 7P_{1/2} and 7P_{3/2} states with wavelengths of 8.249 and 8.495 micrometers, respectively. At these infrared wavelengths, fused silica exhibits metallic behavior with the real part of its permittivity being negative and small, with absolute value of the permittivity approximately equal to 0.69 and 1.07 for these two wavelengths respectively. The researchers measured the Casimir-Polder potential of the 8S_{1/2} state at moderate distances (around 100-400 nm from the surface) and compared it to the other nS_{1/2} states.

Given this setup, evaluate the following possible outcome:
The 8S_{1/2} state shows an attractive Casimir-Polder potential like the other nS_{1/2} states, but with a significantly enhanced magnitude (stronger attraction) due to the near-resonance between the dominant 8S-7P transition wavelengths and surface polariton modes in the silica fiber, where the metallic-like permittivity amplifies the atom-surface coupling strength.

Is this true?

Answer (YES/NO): NO